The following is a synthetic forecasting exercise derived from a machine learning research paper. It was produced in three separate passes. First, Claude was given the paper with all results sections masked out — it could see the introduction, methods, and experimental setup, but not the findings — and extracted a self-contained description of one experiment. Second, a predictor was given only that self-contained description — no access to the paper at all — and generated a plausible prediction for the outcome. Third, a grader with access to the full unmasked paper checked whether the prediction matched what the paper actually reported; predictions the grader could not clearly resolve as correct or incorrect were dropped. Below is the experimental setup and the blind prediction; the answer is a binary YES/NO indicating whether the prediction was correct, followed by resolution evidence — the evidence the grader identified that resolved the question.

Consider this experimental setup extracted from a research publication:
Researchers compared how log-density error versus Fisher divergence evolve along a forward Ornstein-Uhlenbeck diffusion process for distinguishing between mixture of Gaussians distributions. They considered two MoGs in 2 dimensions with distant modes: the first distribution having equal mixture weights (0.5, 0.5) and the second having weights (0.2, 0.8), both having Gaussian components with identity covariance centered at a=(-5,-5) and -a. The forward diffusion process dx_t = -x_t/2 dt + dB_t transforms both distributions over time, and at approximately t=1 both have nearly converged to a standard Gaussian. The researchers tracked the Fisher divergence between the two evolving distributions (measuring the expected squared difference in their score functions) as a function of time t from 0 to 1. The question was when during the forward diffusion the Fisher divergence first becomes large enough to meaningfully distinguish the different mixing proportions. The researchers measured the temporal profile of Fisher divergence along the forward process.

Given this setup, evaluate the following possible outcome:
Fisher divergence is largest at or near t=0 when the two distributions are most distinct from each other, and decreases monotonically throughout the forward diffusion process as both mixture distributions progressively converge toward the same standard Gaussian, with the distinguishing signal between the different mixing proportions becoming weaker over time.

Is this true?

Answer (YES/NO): NO